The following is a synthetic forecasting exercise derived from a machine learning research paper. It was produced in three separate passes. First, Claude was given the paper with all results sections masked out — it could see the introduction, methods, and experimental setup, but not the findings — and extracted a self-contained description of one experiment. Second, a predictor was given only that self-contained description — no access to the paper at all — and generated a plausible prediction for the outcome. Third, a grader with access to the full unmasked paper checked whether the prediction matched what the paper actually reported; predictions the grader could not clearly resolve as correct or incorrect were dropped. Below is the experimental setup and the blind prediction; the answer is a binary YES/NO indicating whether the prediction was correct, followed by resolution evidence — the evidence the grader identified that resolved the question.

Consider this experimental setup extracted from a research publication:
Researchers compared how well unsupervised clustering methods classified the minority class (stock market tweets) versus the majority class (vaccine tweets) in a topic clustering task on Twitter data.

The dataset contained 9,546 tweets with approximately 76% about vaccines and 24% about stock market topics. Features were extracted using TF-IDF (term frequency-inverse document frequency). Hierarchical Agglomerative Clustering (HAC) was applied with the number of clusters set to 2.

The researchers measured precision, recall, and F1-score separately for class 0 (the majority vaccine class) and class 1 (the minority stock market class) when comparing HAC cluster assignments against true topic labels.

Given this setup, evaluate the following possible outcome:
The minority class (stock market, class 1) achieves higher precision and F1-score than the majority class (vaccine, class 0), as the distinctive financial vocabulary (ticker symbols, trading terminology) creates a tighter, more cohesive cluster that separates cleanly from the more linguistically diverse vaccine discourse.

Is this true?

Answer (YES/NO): NO